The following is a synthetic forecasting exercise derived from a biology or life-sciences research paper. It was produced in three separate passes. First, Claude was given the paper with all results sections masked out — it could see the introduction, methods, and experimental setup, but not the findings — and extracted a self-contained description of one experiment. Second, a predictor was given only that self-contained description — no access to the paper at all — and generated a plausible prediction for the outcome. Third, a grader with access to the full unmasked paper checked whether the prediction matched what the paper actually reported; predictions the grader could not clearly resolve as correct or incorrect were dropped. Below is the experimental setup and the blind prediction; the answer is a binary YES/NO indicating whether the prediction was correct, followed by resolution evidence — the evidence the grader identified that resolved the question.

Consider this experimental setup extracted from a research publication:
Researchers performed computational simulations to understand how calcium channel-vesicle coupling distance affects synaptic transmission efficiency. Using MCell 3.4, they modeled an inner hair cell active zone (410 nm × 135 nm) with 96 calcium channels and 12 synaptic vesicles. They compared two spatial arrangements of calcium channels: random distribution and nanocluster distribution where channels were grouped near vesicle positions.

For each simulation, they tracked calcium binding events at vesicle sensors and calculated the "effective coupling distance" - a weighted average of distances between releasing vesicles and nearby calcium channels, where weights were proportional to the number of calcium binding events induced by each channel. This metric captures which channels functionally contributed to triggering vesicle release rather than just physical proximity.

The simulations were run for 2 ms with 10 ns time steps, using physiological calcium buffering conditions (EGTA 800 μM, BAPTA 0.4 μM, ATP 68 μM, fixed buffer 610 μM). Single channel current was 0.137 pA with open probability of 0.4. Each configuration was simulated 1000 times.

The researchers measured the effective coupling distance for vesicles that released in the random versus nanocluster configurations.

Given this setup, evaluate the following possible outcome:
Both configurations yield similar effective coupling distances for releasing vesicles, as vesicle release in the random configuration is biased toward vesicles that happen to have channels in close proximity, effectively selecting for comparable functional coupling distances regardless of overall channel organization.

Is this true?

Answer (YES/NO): NO